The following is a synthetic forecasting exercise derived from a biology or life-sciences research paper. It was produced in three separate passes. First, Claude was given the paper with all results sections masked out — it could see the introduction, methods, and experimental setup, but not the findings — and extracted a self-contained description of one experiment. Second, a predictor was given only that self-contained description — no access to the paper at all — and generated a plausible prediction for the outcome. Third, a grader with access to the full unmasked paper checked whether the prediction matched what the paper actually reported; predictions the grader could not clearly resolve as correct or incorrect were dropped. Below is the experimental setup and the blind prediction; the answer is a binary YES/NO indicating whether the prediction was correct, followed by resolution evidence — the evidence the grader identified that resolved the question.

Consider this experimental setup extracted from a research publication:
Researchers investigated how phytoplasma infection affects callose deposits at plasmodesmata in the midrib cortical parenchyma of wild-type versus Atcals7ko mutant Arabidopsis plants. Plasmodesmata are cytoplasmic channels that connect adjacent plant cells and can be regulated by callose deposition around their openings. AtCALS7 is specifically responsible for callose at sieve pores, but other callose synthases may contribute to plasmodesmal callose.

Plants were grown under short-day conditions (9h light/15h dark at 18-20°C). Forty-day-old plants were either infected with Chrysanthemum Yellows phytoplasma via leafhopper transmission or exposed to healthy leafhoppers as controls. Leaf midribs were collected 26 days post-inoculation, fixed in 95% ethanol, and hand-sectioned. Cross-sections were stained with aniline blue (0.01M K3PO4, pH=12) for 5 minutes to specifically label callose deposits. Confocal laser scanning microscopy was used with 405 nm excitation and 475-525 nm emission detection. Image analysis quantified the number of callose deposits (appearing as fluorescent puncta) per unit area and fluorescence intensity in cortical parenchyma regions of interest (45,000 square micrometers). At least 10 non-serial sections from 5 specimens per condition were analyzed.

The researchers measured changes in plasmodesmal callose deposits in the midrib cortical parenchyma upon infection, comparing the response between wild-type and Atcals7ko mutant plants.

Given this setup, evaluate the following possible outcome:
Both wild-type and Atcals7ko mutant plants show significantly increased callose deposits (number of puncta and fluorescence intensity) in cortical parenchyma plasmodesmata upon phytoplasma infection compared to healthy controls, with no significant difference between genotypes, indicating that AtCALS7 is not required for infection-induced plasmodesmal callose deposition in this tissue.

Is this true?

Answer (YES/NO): NO